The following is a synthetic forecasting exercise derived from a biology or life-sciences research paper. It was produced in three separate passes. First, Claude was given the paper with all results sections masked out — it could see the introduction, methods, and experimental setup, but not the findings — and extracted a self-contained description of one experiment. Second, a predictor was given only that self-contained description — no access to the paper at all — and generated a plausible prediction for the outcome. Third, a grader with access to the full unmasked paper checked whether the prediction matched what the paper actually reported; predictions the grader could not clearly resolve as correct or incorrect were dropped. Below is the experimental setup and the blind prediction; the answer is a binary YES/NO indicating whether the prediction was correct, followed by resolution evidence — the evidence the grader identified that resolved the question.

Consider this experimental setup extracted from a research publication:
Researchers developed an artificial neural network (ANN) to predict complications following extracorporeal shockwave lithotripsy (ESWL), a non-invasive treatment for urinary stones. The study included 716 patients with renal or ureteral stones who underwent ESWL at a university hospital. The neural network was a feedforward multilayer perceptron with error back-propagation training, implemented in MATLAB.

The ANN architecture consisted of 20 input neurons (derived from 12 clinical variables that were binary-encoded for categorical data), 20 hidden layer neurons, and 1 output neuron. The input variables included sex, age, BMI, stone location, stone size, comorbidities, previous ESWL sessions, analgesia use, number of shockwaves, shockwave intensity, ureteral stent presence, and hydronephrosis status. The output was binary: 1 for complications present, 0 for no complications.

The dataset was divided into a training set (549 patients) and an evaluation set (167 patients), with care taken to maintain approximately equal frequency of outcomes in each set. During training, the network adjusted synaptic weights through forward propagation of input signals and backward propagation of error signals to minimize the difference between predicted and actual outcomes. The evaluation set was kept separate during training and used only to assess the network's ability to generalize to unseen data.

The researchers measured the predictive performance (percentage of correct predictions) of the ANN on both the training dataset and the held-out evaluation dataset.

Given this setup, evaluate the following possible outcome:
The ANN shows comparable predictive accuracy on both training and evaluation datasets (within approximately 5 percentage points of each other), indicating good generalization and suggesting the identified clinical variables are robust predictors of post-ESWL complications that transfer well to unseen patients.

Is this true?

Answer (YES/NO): NO